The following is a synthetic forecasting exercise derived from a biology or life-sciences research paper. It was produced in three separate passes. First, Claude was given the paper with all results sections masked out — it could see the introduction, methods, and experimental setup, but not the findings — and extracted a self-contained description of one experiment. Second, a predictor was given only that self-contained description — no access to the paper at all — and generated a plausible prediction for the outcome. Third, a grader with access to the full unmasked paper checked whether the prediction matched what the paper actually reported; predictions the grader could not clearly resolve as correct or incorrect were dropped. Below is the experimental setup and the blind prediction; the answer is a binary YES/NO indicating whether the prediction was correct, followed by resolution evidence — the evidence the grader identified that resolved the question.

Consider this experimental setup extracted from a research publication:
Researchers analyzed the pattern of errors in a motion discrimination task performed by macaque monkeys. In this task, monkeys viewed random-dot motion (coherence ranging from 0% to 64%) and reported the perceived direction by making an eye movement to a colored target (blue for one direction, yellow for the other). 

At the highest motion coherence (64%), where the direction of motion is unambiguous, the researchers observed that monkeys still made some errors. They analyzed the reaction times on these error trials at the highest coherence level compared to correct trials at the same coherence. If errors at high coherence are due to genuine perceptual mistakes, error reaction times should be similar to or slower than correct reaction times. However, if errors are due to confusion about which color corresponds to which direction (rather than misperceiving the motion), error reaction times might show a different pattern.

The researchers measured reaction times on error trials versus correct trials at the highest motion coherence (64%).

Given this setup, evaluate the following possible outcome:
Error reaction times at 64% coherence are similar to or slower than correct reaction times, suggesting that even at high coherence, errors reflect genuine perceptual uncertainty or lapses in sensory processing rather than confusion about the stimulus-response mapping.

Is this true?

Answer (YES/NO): NO